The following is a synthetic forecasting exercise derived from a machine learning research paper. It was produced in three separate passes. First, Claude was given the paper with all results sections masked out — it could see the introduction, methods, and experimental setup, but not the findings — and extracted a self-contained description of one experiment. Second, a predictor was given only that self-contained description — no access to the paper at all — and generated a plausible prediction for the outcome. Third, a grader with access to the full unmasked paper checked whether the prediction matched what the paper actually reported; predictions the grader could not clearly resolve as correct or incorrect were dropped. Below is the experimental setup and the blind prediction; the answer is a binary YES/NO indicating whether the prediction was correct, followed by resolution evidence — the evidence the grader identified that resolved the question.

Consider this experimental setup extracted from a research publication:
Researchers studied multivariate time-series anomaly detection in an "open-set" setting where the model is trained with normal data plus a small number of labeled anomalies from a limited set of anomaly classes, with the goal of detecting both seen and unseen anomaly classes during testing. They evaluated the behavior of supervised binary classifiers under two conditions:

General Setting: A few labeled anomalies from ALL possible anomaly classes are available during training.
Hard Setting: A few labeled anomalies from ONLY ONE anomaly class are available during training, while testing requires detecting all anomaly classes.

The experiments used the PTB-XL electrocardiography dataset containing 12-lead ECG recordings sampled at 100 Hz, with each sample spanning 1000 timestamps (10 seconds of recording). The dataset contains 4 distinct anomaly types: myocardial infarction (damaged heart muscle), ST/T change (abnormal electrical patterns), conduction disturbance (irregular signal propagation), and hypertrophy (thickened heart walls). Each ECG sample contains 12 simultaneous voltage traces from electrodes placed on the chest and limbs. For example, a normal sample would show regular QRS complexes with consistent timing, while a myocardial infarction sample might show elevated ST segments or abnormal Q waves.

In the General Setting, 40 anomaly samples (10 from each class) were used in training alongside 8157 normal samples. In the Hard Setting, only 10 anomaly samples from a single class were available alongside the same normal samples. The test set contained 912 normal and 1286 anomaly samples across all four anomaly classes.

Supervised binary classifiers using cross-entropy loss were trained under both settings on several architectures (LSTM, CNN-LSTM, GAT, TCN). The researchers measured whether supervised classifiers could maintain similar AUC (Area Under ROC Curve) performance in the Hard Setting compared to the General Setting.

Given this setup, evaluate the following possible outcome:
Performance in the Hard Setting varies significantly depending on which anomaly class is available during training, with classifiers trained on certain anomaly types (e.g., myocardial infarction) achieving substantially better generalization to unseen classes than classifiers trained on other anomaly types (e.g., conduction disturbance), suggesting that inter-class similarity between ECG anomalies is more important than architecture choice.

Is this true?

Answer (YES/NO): NO